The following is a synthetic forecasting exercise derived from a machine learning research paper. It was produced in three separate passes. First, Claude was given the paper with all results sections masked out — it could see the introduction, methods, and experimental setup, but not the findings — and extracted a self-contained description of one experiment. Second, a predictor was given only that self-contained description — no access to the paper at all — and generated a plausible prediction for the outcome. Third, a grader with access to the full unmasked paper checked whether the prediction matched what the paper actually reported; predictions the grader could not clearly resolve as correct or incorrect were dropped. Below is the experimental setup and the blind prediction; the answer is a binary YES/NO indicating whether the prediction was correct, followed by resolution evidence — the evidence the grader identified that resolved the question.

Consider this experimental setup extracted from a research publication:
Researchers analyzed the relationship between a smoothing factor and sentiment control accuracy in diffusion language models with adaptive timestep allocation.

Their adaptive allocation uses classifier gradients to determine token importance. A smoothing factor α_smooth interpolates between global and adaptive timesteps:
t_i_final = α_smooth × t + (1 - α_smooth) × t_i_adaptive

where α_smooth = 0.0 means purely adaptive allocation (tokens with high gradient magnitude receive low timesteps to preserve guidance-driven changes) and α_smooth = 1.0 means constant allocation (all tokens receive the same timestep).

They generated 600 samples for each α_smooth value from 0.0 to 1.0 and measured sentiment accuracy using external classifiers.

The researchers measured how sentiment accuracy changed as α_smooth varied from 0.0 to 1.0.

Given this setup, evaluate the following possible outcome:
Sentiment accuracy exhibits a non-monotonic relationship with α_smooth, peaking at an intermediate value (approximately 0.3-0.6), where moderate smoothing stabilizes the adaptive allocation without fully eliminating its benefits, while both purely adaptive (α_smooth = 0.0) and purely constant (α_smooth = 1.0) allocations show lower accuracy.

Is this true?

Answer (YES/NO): NO